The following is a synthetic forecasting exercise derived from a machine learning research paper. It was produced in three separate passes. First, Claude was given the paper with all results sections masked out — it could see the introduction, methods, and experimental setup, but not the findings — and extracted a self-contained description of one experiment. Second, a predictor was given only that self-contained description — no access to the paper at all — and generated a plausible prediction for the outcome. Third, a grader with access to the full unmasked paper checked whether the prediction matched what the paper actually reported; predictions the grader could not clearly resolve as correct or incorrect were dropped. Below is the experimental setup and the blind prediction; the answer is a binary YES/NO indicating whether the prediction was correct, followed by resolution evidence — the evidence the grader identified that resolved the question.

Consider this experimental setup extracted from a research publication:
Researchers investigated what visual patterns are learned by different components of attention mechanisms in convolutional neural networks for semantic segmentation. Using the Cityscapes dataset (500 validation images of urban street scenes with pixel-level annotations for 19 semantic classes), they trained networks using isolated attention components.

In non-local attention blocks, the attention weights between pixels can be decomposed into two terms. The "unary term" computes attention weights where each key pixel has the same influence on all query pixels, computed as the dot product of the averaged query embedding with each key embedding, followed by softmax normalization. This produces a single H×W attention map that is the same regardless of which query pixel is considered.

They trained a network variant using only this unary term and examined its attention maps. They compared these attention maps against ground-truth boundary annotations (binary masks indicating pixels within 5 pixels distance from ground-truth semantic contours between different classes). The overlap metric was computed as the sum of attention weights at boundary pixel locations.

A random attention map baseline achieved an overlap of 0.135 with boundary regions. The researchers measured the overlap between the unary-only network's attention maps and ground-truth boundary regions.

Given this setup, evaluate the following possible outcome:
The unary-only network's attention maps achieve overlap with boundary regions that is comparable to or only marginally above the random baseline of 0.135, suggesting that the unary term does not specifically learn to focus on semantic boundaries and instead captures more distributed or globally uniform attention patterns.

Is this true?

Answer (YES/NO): NO